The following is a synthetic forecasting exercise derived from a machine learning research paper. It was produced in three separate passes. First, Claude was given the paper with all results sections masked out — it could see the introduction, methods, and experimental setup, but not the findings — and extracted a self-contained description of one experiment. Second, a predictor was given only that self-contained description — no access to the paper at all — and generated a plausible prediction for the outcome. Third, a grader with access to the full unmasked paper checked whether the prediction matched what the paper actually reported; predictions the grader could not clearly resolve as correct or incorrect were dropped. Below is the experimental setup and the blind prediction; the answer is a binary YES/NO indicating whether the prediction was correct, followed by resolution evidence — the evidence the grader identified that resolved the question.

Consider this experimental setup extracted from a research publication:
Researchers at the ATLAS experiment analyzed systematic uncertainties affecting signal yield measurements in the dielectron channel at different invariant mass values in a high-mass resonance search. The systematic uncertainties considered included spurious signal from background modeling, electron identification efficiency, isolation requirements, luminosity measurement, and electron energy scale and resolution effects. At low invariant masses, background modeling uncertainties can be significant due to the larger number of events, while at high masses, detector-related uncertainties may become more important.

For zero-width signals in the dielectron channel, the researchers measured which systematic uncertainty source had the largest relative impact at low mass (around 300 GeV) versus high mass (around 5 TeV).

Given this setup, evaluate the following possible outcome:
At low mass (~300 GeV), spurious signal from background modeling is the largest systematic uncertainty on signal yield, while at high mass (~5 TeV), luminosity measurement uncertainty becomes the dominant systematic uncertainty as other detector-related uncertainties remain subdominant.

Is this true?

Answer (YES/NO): NO